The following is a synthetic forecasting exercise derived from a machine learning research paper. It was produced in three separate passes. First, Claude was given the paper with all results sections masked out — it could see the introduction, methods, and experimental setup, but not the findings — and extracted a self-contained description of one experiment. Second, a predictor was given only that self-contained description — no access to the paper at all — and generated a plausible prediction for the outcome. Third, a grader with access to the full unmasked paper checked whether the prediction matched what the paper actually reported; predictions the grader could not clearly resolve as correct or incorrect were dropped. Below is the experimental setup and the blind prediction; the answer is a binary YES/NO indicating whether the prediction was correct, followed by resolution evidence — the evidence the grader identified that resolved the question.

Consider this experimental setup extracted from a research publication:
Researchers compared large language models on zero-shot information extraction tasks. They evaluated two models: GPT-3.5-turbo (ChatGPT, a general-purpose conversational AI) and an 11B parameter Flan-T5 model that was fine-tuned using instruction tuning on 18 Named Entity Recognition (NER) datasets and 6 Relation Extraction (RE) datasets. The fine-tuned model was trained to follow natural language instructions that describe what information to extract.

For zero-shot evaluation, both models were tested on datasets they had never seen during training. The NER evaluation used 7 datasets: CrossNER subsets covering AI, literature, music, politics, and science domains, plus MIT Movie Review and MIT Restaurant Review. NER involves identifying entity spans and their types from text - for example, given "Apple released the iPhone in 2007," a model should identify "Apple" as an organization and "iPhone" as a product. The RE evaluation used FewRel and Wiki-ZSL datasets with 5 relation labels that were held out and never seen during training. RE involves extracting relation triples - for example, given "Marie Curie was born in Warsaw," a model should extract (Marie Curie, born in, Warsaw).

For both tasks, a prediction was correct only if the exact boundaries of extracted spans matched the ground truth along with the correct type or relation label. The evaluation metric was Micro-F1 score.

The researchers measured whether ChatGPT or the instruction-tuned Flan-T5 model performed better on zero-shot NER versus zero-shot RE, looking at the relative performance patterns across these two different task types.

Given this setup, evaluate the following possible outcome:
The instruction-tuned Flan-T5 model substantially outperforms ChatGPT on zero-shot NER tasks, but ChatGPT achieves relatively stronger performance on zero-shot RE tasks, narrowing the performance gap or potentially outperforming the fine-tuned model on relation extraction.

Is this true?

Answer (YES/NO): NO